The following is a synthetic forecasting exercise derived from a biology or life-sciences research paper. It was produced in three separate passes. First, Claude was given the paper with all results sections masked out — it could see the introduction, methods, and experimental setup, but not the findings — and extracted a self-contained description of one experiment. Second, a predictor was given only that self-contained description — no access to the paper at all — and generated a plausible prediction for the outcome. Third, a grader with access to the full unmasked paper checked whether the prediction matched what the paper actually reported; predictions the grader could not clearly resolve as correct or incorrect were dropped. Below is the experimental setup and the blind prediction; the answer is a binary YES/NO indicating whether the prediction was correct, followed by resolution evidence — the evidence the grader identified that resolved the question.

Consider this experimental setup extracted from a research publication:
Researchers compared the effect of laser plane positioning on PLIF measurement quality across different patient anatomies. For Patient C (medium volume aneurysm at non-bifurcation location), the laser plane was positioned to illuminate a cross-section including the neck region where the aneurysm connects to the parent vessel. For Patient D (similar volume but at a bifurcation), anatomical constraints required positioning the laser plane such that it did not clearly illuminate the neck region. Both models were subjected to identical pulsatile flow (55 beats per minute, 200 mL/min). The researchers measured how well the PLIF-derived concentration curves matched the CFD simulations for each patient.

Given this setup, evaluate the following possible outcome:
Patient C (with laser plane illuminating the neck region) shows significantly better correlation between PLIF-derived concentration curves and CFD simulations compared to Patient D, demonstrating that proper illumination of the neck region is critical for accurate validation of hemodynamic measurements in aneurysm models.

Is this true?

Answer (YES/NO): YES